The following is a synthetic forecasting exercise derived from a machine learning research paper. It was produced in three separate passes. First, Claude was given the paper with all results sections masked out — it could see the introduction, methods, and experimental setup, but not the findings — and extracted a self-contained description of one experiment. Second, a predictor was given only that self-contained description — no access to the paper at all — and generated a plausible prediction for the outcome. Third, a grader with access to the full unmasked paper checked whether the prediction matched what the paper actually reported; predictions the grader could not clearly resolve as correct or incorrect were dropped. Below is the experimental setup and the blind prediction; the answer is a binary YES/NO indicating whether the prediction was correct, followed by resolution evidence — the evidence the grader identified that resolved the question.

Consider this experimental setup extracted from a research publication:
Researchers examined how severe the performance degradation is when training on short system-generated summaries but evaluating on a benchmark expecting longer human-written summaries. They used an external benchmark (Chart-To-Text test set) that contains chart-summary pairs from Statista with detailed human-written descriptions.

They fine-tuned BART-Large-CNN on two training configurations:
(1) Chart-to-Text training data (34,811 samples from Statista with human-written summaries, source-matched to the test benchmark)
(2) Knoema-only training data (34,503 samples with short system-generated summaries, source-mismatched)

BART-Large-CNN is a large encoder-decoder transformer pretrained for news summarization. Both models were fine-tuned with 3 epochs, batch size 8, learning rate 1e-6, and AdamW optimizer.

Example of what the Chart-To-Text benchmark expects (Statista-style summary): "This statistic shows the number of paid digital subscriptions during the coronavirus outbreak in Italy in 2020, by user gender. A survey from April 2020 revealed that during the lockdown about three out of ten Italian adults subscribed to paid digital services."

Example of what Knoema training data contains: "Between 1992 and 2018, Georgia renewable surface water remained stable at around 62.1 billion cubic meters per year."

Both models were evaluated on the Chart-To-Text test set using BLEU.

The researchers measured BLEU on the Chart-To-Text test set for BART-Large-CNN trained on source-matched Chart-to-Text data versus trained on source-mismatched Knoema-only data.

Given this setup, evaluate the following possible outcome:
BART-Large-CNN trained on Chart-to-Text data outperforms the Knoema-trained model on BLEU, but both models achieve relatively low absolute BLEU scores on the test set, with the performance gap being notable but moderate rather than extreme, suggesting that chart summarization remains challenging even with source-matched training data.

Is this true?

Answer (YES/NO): NO